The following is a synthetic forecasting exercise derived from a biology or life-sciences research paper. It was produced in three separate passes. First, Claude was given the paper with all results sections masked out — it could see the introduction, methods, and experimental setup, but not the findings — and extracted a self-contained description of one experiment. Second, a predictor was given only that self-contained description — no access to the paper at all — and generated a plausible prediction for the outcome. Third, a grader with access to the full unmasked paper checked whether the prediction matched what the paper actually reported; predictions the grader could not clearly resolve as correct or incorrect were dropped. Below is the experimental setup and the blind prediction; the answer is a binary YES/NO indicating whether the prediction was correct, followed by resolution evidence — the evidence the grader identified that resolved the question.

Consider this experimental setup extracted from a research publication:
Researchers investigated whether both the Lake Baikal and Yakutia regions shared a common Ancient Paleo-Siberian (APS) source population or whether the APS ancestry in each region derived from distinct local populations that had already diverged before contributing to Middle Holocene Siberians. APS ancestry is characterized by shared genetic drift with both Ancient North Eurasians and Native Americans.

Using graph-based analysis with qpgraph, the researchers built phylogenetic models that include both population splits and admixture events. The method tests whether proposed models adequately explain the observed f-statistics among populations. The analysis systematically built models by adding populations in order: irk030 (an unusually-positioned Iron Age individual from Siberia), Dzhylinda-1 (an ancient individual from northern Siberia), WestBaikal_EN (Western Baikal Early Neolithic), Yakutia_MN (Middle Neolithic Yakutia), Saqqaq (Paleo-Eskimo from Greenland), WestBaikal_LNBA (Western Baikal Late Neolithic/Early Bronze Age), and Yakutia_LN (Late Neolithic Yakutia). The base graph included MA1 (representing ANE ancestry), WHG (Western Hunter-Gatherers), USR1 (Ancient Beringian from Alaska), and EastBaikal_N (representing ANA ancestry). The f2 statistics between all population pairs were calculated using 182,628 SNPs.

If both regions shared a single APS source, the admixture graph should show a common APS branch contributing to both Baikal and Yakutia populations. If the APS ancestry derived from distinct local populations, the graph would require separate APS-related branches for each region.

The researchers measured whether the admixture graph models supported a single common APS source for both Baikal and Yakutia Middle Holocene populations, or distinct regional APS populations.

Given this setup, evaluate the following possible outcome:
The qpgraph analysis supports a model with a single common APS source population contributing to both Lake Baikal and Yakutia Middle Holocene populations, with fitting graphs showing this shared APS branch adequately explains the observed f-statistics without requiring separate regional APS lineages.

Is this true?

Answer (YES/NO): NO